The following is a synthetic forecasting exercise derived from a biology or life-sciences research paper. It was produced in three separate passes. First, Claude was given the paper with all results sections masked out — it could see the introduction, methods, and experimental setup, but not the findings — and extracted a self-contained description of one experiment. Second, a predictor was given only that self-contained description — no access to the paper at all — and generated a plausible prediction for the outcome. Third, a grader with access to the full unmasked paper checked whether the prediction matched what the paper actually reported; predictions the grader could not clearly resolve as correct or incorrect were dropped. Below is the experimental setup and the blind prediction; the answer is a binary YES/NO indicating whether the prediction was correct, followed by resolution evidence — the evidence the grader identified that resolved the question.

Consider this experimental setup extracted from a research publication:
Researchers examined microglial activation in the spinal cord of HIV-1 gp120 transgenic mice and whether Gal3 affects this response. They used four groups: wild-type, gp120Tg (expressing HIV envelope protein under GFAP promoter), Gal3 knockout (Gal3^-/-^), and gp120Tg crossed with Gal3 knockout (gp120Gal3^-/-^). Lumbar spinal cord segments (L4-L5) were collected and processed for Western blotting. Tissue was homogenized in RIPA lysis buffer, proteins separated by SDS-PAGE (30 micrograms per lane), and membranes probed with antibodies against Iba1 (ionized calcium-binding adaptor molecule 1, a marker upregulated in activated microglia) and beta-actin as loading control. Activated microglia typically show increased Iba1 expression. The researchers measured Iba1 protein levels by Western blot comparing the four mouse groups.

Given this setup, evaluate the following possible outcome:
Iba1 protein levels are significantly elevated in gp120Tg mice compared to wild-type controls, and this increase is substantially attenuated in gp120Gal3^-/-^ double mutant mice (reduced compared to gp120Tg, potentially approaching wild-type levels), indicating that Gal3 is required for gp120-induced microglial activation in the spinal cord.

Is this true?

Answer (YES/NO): YES